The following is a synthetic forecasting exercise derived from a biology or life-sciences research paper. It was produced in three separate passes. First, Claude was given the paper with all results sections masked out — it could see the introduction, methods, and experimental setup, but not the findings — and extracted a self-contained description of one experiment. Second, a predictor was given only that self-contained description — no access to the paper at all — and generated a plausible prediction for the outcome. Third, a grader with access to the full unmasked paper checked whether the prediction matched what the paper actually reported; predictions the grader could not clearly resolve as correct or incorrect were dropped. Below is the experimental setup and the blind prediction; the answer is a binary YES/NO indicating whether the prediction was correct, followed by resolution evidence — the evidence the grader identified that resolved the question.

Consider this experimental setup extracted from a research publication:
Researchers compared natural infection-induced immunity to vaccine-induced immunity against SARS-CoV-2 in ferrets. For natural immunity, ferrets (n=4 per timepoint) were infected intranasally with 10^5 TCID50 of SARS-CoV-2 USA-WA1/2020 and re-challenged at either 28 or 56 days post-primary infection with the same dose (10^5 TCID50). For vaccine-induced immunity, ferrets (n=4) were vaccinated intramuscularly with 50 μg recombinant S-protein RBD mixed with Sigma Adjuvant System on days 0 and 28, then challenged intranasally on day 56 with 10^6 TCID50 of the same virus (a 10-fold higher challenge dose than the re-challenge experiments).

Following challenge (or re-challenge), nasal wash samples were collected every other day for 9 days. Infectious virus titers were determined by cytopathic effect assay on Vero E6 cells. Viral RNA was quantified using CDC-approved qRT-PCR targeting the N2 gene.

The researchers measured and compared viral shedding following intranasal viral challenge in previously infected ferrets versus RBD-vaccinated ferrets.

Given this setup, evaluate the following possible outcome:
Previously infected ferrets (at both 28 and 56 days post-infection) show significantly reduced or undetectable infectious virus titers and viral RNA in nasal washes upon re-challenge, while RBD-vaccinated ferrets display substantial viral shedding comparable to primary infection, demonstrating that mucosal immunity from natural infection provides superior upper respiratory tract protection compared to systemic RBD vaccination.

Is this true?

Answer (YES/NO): YES